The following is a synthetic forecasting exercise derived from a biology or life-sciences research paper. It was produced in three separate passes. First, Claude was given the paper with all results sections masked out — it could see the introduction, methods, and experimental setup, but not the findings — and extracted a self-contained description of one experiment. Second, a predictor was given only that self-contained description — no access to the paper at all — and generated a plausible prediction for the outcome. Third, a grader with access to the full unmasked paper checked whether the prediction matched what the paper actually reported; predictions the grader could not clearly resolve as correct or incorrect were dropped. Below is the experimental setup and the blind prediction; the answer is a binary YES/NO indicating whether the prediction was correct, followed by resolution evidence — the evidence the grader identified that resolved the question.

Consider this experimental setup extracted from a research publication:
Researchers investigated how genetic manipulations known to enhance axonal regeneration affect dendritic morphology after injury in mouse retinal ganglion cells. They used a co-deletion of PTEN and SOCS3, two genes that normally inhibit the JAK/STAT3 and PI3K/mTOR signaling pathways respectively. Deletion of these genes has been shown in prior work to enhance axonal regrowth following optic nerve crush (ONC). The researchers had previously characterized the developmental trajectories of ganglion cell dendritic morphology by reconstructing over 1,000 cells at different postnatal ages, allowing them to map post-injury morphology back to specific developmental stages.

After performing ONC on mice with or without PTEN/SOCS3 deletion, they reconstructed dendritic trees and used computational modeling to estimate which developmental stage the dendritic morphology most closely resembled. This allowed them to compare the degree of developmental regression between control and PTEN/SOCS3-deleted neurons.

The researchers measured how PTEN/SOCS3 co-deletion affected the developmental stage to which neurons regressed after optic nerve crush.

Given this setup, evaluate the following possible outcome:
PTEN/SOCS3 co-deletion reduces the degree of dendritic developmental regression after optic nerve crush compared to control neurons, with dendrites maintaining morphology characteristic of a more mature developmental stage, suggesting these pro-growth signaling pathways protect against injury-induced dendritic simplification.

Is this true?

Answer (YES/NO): NO